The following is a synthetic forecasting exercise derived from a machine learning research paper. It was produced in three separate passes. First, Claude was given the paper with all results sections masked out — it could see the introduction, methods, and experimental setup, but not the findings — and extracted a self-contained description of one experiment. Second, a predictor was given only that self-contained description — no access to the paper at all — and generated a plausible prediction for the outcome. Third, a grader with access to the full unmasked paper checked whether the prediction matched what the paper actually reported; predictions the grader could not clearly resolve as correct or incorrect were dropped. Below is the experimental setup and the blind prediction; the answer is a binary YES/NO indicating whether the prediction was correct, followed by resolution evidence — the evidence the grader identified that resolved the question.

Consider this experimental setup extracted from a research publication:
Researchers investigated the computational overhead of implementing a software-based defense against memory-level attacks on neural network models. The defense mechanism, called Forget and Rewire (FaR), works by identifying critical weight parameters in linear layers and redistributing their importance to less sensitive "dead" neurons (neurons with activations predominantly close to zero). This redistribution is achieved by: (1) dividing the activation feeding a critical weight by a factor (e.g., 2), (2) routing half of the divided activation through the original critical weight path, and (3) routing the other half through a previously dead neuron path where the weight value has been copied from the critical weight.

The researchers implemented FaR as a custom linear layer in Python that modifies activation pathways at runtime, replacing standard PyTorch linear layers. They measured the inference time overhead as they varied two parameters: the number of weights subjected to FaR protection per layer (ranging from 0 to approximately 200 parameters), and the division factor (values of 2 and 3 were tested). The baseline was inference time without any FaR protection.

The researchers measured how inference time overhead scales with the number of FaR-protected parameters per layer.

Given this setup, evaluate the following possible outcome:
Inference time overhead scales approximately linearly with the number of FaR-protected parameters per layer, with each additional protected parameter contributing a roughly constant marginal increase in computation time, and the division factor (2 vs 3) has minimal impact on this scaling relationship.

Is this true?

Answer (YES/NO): NO